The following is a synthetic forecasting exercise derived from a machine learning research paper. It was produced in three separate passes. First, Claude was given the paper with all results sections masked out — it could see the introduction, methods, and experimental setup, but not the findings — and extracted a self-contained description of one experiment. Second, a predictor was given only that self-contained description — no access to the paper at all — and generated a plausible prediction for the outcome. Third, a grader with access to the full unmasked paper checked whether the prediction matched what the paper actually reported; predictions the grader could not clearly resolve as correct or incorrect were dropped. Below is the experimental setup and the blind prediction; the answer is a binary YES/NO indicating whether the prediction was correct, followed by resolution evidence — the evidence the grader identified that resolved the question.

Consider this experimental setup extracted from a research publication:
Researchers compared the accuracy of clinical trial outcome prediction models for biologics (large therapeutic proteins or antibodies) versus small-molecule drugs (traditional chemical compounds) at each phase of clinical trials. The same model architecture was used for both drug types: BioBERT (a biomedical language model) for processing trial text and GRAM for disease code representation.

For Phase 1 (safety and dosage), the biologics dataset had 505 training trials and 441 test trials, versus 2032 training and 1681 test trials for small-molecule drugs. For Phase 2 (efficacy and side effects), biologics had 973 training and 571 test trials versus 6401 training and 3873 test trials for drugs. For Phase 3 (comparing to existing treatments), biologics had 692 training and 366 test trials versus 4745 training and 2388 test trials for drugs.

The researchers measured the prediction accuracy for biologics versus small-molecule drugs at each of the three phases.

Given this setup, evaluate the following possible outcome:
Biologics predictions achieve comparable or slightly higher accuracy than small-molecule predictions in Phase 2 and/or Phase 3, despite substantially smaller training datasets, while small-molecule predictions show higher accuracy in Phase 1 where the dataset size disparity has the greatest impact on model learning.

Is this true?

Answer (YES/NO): NO